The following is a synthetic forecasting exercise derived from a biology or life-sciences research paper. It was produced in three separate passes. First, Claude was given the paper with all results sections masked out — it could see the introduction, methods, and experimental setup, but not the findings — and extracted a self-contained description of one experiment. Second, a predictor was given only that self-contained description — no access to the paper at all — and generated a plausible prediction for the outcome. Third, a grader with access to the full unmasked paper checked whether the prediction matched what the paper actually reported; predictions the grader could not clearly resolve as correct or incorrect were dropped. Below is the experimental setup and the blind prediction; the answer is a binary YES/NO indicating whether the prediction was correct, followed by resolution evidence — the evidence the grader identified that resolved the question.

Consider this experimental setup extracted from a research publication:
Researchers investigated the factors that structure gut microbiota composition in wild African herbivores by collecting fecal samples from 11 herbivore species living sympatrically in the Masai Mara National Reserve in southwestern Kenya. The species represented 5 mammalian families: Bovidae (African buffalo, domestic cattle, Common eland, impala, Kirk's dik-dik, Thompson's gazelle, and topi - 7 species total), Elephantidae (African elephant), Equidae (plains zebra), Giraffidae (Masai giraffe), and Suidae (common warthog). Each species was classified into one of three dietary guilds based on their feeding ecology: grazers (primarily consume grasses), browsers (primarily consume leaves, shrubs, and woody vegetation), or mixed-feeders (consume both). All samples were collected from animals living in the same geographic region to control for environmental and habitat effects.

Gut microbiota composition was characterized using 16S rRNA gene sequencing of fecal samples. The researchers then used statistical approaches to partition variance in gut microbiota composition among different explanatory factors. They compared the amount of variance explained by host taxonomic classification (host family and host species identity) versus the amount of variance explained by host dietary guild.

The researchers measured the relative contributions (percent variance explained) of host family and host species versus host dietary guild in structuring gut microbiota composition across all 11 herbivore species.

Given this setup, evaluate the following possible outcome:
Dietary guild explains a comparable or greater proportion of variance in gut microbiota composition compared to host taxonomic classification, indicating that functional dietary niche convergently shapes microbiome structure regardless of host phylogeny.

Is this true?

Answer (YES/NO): NO